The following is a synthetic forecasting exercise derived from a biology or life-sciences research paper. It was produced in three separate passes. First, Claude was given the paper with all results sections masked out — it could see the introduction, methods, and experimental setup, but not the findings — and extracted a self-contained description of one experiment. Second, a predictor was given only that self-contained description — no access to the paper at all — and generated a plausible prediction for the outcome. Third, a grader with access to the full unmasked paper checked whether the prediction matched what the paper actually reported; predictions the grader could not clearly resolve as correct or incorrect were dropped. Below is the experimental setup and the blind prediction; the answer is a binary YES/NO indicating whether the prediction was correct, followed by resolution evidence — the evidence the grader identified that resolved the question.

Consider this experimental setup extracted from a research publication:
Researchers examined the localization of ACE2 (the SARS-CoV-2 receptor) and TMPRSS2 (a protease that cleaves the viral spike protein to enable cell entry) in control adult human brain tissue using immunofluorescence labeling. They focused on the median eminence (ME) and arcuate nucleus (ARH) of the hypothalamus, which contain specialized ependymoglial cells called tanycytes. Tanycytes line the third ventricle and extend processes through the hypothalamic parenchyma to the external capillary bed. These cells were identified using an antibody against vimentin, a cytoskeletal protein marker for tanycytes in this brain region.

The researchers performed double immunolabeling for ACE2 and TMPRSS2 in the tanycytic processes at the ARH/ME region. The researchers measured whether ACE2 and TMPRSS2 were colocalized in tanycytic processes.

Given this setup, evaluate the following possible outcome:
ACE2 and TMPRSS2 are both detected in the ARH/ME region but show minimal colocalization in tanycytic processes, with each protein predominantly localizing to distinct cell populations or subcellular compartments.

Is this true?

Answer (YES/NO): NO